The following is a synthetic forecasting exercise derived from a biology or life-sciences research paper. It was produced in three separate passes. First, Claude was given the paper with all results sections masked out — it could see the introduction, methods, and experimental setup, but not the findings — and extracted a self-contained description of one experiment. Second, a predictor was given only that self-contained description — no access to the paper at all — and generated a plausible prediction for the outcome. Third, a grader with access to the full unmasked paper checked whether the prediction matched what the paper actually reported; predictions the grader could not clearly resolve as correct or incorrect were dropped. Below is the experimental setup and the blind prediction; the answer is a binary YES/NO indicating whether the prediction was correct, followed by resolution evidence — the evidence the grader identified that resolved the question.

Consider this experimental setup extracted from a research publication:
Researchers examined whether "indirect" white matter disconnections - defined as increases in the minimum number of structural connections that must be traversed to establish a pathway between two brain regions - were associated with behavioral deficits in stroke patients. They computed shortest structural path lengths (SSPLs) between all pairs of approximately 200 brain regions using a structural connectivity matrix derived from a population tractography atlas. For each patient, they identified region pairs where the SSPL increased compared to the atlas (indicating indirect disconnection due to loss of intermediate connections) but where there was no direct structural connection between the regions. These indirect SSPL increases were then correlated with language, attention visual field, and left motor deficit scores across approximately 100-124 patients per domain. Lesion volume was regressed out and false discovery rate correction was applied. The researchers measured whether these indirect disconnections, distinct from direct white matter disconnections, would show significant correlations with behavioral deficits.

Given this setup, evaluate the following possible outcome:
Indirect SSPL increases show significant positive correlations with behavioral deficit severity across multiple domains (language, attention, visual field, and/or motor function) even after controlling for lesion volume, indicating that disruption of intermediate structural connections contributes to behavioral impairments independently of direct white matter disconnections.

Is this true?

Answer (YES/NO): YES